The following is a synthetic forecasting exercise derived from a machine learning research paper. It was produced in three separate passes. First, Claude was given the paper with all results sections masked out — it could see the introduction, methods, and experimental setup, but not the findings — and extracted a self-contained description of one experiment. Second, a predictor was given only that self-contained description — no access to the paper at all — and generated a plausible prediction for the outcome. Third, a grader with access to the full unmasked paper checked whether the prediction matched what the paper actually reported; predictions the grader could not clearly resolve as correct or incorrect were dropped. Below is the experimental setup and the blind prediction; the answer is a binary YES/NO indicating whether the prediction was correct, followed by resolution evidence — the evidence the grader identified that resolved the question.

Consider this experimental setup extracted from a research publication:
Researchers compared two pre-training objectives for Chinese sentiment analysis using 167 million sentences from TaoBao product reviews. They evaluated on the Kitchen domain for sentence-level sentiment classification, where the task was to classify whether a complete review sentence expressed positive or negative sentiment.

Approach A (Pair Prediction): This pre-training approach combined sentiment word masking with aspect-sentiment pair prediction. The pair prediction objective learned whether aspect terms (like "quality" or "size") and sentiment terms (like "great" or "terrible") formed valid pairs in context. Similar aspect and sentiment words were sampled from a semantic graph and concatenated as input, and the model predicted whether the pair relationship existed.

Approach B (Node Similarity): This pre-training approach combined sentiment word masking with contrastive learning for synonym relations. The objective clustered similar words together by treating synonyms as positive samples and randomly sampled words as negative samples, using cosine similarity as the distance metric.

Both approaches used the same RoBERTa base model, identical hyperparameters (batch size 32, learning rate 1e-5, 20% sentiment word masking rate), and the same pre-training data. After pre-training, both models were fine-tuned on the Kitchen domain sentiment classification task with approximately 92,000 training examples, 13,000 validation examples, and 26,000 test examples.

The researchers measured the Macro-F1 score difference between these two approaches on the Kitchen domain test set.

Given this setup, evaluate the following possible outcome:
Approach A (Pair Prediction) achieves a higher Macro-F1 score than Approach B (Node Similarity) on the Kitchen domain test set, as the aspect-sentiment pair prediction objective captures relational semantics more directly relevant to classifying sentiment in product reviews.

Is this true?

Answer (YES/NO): NO